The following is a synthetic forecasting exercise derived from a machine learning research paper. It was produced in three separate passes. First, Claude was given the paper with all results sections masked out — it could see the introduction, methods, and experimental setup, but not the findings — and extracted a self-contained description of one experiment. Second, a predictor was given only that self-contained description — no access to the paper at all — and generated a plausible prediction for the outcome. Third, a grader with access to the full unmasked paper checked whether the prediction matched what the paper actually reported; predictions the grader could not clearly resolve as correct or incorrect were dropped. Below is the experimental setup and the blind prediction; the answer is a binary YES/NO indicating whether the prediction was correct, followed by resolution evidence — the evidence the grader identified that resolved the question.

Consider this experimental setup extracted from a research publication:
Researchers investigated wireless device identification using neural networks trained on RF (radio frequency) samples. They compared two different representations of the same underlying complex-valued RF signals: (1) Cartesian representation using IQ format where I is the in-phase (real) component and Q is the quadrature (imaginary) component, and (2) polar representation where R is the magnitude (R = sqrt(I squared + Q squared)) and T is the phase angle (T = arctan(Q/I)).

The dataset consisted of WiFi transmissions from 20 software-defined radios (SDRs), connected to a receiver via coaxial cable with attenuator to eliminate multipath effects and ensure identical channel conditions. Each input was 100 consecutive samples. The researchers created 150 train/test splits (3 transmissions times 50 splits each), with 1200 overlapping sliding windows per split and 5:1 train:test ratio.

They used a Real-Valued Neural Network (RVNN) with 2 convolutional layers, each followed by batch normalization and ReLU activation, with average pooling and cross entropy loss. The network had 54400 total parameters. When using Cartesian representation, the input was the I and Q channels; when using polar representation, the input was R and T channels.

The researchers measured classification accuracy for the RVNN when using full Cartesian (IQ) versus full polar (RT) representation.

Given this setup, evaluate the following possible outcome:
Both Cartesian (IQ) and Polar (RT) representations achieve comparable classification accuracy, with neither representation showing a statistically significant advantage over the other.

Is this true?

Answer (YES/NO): NO